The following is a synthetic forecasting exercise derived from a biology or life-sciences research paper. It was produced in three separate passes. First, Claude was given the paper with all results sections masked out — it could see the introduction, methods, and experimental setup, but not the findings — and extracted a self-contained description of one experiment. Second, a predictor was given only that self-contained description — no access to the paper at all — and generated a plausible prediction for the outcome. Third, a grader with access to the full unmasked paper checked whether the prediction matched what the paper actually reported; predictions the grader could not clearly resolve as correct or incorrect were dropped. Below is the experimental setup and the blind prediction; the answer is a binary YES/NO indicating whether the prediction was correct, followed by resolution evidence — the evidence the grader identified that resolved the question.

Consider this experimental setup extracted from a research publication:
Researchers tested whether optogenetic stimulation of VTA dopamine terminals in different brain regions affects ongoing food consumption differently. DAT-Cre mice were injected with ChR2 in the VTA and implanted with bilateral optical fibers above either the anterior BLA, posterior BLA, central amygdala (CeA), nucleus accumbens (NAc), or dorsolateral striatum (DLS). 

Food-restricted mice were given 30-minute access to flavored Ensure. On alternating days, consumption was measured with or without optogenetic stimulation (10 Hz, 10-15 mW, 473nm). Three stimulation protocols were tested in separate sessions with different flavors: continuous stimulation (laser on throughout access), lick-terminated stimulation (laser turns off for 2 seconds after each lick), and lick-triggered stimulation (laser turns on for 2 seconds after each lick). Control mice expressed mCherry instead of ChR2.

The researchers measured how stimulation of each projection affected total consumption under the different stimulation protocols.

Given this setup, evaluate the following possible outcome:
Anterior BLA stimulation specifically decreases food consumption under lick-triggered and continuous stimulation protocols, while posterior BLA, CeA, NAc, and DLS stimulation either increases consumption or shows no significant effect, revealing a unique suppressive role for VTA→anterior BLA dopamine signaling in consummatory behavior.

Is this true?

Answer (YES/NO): NO